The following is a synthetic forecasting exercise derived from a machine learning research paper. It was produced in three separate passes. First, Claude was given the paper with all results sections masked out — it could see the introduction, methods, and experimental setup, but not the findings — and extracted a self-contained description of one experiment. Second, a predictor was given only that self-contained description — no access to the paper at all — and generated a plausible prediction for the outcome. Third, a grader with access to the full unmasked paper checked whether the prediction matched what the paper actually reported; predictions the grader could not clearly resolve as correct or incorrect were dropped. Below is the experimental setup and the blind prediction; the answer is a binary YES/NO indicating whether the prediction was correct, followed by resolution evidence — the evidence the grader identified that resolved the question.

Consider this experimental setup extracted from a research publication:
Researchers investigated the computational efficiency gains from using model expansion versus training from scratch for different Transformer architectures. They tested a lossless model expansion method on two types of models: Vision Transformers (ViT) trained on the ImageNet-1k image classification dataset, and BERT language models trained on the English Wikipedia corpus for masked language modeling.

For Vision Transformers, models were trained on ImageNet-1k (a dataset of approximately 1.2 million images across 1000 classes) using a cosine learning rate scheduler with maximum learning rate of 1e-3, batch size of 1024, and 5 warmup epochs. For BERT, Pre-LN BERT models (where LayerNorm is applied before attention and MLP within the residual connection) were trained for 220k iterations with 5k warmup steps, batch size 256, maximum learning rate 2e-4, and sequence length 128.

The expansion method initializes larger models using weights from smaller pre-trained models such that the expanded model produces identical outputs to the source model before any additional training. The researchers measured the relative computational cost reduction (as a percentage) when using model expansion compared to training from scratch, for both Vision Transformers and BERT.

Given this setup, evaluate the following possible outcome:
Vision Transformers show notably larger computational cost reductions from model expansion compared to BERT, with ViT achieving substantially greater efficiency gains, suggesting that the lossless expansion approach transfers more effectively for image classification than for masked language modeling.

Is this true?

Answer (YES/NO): YES